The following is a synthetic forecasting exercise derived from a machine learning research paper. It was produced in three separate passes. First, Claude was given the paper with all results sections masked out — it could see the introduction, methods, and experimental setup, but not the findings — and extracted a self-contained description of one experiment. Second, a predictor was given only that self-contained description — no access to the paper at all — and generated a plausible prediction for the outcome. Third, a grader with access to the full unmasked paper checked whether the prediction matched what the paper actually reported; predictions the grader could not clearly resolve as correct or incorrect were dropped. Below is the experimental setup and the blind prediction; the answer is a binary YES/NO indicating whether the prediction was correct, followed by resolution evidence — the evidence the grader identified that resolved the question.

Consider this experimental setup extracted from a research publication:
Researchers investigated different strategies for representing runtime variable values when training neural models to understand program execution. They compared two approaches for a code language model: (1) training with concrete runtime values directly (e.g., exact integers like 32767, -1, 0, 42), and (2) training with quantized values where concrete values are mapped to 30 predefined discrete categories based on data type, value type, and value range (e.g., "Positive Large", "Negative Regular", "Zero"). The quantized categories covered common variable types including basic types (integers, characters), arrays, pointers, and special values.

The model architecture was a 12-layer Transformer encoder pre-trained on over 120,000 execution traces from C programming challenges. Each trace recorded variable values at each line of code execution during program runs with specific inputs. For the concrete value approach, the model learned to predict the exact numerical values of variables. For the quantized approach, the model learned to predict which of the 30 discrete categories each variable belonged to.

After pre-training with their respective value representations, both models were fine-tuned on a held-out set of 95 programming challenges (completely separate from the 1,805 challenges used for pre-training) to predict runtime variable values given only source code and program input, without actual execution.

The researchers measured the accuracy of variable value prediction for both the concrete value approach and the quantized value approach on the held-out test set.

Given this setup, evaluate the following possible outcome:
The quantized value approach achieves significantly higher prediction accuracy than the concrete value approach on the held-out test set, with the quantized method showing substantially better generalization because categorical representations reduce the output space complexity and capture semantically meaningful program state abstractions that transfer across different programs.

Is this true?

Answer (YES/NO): YES